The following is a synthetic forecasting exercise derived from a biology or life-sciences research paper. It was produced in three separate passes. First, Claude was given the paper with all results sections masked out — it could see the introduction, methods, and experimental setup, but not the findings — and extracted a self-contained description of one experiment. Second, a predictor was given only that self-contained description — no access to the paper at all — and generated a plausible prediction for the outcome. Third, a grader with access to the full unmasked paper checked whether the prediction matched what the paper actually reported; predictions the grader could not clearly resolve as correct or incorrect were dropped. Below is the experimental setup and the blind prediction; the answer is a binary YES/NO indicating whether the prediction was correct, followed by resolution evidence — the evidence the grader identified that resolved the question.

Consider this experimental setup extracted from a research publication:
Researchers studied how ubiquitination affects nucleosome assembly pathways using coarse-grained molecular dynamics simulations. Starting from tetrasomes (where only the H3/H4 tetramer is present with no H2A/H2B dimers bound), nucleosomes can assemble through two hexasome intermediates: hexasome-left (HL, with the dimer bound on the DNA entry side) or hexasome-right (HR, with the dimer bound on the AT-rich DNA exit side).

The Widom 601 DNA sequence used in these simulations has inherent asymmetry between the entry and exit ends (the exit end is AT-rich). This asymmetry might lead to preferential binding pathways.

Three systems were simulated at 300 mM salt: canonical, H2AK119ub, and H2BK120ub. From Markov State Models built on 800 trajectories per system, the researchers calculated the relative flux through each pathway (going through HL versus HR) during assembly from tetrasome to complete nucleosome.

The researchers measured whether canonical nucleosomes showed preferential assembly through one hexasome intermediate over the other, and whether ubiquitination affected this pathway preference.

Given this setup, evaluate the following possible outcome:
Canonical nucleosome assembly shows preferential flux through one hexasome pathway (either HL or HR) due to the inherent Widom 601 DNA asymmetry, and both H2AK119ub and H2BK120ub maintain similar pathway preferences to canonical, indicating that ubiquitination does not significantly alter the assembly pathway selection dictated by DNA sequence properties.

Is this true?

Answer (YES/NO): NO